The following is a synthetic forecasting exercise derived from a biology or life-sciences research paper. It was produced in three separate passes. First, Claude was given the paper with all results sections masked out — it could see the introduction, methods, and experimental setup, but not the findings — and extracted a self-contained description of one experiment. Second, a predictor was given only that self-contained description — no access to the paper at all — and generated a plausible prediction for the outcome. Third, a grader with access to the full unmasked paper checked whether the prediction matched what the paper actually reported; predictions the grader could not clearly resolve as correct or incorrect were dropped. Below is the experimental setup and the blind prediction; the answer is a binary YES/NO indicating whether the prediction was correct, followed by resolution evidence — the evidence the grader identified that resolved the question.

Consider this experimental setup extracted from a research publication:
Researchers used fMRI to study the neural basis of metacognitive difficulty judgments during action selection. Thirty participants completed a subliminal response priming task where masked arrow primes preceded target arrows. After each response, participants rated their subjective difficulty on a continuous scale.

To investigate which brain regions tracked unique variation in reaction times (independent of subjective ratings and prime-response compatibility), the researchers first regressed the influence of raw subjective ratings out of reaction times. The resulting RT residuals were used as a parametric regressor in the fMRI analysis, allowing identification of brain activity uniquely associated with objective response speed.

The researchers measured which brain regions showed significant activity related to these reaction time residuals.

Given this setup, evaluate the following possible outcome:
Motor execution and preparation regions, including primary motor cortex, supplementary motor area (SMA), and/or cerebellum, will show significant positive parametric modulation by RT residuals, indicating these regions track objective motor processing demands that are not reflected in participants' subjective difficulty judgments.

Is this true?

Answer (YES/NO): NO